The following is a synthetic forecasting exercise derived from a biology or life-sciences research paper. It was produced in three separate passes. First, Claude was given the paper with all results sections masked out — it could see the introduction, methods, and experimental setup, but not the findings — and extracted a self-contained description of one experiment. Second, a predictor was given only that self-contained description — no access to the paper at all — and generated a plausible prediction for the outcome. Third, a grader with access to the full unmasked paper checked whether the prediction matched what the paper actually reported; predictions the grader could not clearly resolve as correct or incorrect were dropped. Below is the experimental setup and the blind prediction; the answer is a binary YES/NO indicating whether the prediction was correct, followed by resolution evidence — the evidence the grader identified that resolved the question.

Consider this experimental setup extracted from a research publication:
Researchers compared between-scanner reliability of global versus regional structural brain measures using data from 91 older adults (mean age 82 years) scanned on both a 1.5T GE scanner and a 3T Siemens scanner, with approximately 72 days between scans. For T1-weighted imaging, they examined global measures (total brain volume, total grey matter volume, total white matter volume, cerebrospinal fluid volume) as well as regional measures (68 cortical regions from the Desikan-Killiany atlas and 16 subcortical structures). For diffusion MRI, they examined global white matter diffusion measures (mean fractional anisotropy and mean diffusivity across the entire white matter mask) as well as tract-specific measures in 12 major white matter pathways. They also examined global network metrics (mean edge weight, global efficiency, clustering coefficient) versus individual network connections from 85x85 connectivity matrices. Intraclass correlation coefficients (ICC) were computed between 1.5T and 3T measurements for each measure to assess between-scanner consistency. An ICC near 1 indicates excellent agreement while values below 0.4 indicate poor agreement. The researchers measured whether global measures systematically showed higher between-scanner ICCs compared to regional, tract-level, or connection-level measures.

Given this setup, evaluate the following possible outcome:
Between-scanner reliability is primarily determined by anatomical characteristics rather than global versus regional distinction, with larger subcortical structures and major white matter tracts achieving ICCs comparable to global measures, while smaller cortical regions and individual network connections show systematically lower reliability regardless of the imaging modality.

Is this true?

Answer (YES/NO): NO